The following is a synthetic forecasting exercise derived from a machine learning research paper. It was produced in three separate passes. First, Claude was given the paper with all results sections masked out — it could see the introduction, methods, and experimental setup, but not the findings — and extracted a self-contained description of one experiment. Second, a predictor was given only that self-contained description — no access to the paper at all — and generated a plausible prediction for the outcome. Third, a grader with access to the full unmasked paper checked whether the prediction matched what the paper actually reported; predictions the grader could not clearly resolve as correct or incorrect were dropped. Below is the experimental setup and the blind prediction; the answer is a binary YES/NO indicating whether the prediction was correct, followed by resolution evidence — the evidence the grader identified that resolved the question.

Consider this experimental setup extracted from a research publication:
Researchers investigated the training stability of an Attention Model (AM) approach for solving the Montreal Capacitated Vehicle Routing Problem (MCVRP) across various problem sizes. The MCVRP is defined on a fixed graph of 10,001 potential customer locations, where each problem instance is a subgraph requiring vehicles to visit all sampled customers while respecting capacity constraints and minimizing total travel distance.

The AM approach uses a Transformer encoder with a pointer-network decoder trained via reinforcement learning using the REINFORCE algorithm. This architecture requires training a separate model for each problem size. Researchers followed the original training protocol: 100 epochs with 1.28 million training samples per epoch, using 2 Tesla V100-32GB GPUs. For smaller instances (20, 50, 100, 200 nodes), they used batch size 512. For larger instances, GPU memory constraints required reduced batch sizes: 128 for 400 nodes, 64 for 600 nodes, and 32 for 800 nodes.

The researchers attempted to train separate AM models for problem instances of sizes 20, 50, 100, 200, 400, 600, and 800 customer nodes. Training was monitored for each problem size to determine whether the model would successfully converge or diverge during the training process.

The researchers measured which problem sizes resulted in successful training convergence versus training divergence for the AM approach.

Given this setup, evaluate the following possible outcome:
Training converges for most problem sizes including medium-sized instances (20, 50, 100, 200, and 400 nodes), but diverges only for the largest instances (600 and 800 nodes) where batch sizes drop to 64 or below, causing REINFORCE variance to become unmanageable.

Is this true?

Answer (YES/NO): NO